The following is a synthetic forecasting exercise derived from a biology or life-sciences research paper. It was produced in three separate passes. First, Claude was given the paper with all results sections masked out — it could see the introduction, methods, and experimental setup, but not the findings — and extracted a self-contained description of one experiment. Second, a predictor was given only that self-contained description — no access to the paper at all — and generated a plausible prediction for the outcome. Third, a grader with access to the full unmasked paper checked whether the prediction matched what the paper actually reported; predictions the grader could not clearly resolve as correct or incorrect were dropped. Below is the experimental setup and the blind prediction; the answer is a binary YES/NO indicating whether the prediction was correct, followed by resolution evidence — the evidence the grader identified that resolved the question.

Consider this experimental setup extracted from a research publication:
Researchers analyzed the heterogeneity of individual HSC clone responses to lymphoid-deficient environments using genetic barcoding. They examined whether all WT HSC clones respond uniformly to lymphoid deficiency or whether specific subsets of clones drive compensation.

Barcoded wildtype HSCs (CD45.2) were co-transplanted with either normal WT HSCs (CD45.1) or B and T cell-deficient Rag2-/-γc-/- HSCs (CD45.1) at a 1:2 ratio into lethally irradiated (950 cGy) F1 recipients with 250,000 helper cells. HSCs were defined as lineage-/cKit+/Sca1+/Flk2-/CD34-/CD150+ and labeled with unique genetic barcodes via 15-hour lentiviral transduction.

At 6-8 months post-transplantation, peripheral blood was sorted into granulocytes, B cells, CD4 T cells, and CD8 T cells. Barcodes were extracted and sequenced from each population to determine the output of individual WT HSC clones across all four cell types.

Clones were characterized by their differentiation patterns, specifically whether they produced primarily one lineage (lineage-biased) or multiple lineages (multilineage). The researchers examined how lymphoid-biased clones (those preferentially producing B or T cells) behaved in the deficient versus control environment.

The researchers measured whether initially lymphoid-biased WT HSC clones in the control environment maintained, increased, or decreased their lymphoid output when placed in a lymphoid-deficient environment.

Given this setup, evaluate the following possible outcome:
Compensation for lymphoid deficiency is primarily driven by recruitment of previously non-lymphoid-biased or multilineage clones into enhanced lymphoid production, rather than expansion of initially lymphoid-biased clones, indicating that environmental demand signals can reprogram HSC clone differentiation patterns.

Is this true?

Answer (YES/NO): NO